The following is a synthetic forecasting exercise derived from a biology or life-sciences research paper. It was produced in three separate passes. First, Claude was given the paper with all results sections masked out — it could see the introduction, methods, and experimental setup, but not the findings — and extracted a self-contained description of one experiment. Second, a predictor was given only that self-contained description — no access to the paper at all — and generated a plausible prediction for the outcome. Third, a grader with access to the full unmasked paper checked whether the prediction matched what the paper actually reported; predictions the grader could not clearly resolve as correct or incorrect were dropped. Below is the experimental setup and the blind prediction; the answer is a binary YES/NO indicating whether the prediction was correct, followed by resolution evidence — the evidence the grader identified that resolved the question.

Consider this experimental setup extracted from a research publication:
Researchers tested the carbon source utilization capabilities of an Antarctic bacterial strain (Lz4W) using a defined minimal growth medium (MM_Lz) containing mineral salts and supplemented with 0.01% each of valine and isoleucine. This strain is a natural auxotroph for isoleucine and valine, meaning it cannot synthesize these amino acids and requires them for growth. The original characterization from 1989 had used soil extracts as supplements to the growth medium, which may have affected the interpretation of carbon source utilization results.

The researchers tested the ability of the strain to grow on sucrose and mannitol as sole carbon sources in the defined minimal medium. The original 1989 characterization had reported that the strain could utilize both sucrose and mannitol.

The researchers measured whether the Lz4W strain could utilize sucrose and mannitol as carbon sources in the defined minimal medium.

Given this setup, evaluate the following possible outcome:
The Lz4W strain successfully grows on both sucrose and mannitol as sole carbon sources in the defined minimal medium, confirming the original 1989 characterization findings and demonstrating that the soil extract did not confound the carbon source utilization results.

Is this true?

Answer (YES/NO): NO